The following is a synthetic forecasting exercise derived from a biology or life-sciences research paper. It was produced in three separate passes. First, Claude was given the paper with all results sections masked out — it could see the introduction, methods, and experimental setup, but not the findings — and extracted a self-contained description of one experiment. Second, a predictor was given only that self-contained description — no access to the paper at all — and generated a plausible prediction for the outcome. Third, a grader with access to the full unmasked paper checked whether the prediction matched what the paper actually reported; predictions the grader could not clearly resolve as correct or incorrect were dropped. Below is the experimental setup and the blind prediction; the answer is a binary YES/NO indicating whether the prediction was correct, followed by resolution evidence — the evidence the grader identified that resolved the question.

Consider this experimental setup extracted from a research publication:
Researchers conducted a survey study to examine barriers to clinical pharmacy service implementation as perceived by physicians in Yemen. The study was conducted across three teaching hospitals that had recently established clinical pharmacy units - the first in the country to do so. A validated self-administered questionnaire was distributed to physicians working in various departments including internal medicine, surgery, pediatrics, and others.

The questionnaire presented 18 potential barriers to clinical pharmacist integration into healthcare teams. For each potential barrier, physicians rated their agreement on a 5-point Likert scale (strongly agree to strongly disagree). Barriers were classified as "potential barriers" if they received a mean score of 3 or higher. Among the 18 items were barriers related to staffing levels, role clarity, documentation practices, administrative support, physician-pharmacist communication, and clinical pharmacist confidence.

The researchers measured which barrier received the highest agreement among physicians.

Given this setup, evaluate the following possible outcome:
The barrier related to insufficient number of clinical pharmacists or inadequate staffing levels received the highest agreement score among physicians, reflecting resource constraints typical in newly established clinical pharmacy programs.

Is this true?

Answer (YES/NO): YES